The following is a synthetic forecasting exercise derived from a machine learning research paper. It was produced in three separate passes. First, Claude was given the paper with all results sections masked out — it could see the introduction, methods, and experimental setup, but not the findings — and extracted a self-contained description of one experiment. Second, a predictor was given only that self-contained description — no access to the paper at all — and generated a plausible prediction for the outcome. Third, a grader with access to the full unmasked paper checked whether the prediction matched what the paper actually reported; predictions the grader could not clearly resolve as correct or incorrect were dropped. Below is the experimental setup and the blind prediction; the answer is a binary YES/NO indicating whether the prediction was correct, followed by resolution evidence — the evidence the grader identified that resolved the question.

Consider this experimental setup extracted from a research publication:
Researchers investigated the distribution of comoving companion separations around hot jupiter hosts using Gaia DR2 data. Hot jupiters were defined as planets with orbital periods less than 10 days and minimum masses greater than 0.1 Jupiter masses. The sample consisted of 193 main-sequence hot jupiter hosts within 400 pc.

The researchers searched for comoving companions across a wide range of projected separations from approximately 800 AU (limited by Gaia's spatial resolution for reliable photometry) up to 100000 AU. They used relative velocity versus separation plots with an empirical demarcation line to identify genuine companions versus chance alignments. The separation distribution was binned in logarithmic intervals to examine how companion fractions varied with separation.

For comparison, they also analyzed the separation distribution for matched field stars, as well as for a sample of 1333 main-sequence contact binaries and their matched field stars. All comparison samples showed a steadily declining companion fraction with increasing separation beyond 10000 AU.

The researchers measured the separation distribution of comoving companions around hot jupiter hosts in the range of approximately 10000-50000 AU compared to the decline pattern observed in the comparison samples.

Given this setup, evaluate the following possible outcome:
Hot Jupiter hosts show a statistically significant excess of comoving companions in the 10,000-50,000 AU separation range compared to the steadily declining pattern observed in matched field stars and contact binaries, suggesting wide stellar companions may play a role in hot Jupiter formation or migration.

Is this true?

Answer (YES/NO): NO